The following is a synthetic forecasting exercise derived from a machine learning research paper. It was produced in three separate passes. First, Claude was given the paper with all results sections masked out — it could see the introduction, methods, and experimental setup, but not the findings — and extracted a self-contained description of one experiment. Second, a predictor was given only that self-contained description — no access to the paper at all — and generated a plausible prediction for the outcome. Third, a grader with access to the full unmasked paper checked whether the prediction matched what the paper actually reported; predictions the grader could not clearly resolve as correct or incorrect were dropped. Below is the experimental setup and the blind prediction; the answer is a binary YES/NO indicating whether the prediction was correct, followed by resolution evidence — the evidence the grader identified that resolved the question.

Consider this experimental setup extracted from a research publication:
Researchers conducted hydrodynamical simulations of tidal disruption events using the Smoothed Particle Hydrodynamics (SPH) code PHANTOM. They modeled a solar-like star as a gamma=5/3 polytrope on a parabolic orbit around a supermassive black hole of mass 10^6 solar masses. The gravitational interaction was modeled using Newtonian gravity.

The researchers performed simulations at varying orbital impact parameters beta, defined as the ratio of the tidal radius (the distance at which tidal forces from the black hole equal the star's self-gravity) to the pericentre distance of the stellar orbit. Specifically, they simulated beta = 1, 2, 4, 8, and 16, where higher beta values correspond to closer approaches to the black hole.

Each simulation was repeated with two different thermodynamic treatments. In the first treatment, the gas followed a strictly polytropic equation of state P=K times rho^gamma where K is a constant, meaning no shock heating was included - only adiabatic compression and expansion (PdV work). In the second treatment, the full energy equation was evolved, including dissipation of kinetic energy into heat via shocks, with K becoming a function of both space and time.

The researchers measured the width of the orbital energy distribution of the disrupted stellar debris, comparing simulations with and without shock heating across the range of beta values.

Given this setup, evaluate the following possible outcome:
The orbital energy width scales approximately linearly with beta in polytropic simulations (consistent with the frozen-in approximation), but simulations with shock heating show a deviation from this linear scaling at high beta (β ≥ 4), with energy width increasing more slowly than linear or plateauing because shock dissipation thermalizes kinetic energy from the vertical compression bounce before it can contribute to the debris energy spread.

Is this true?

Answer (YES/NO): NO